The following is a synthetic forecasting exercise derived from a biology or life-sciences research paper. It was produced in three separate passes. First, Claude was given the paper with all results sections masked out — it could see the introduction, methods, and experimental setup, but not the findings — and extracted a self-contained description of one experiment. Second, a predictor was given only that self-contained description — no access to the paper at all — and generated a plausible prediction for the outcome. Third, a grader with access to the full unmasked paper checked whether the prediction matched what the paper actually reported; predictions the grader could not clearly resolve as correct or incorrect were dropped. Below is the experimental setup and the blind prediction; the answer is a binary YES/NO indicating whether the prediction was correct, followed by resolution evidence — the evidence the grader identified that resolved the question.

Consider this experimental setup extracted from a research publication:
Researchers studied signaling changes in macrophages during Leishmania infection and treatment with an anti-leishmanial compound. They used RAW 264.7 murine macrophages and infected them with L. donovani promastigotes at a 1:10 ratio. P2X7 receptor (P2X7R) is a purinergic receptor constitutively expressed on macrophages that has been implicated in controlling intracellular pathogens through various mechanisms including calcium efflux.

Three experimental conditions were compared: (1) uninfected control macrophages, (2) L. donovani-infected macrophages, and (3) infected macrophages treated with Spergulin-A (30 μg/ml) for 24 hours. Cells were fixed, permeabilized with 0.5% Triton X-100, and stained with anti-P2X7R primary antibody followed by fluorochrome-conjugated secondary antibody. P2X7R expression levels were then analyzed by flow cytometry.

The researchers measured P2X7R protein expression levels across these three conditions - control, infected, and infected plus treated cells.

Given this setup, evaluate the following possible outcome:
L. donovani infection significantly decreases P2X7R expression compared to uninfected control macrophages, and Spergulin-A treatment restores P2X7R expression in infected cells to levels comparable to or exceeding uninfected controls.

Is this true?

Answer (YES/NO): NO